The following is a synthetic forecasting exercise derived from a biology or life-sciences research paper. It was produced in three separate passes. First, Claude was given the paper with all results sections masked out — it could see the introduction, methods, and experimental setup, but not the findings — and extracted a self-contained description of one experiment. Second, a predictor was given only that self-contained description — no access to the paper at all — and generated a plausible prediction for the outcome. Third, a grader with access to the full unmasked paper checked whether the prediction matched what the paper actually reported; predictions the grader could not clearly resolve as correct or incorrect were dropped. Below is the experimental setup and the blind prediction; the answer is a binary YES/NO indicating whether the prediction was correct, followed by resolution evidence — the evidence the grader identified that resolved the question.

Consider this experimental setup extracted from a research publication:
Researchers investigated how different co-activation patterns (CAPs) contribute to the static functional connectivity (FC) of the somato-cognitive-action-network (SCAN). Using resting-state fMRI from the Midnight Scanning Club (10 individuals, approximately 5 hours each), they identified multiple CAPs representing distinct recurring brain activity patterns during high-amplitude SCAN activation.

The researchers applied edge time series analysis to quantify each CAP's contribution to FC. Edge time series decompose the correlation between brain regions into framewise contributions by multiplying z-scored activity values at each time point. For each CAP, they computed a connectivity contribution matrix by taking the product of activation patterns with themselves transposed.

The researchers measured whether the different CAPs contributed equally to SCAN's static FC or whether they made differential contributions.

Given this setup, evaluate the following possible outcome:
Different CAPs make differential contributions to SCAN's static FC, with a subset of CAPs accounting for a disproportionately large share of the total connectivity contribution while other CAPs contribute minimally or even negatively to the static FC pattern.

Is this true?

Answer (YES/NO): NO